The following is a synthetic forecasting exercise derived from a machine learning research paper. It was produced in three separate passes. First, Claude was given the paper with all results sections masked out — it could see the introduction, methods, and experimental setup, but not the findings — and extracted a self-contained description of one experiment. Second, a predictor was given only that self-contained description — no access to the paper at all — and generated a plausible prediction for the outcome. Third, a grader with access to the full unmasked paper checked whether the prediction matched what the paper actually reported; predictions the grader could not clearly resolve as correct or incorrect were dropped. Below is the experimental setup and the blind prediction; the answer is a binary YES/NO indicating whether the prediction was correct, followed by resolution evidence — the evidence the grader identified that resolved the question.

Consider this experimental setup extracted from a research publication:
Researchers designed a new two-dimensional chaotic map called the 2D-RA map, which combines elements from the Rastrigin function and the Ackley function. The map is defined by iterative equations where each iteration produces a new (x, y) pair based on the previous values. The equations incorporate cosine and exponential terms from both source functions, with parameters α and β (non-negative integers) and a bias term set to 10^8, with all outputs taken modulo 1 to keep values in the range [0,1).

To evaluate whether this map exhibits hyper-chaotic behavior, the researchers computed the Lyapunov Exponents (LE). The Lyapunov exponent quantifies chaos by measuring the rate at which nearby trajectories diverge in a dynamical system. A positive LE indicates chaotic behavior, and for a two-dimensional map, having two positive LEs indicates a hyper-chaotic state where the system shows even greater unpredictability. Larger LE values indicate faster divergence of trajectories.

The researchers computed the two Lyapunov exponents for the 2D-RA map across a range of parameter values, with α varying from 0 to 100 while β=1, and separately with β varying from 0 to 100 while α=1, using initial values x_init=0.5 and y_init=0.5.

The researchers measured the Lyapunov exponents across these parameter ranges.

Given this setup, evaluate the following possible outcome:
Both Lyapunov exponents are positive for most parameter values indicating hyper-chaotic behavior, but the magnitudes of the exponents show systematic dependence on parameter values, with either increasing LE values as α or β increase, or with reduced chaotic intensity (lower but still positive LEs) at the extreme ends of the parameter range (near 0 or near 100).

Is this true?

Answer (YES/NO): NO